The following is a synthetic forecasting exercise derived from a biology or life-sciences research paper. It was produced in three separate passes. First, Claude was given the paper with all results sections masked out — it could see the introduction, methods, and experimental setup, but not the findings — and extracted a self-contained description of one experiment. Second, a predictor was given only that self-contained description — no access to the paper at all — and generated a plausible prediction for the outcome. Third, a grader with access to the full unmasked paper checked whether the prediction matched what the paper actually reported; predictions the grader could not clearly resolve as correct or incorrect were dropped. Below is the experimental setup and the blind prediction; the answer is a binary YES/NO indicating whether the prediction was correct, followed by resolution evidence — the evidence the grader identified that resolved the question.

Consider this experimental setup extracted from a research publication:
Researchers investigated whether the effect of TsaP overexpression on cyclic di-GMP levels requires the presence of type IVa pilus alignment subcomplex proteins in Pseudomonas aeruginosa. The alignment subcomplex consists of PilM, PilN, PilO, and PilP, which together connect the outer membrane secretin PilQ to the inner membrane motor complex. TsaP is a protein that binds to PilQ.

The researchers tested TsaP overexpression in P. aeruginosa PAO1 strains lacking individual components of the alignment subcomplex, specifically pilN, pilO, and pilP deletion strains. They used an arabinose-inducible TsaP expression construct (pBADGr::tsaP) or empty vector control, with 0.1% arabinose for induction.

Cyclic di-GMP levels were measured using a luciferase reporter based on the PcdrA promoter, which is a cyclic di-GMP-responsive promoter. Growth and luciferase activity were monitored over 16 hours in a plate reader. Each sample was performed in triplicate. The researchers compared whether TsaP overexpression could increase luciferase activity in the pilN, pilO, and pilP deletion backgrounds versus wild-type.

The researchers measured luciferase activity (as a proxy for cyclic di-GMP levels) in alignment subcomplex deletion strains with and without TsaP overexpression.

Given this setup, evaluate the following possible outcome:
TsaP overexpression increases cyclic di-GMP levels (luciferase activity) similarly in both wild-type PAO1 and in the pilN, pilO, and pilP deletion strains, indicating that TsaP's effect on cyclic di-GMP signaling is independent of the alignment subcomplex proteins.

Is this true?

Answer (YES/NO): NO